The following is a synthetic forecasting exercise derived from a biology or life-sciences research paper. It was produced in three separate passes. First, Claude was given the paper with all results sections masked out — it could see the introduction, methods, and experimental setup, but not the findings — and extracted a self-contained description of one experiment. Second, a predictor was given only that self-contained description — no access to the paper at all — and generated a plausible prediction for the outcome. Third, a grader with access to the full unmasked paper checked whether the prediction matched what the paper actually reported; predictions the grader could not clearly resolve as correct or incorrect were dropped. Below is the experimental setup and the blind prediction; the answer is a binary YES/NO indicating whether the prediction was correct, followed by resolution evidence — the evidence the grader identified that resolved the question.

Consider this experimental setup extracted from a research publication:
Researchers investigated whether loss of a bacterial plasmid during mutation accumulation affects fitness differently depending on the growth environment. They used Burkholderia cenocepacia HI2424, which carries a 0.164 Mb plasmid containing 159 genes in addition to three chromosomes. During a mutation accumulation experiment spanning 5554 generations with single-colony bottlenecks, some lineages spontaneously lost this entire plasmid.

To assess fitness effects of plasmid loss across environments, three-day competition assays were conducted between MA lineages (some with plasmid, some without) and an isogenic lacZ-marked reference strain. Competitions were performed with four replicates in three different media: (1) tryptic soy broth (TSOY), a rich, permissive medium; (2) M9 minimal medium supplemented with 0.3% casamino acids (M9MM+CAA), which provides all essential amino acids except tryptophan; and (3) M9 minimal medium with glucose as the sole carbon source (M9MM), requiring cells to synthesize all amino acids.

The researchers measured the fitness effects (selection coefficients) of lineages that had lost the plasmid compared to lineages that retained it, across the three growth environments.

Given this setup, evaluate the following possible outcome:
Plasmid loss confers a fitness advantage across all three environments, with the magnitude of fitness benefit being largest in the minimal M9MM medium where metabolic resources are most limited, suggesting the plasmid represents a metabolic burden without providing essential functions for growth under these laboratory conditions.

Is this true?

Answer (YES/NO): NO